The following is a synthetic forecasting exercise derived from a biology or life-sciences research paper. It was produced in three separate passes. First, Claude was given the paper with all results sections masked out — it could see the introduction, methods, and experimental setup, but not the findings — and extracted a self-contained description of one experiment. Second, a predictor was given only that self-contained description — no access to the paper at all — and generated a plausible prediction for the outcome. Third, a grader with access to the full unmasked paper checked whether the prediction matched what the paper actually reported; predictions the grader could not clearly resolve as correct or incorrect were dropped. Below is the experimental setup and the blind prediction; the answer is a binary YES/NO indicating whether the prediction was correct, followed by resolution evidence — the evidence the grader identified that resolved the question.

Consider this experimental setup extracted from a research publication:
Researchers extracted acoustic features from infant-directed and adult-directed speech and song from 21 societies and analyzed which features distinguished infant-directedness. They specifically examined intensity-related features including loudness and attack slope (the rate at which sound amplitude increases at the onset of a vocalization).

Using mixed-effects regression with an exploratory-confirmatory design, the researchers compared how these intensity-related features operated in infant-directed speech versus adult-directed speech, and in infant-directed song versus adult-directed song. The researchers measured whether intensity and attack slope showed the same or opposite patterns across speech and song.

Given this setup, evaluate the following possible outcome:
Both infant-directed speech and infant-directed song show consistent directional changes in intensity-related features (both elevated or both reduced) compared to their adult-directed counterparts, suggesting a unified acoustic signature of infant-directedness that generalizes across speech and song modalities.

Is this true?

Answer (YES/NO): NO